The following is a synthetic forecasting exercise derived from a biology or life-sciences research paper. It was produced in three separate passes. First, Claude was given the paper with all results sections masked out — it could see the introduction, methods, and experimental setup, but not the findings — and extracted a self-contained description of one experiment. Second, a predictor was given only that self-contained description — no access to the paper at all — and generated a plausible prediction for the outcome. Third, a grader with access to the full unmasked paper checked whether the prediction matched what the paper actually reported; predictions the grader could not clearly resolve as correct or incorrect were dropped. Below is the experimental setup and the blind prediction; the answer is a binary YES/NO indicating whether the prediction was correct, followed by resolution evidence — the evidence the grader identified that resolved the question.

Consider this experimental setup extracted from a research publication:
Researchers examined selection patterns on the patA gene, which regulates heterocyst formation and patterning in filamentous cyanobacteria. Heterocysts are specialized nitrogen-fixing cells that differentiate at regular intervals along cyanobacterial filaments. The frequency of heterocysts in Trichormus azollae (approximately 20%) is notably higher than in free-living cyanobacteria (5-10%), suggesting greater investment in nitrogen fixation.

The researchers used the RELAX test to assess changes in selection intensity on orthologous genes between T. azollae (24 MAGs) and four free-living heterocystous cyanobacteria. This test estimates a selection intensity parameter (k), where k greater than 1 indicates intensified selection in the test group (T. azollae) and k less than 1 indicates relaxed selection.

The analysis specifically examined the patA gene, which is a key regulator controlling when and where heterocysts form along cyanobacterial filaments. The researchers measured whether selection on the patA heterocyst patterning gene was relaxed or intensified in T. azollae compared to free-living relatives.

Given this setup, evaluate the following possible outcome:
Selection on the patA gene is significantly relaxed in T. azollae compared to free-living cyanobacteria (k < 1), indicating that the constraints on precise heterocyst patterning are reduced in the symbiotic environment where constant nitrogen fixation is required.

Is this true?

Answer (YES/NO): NO